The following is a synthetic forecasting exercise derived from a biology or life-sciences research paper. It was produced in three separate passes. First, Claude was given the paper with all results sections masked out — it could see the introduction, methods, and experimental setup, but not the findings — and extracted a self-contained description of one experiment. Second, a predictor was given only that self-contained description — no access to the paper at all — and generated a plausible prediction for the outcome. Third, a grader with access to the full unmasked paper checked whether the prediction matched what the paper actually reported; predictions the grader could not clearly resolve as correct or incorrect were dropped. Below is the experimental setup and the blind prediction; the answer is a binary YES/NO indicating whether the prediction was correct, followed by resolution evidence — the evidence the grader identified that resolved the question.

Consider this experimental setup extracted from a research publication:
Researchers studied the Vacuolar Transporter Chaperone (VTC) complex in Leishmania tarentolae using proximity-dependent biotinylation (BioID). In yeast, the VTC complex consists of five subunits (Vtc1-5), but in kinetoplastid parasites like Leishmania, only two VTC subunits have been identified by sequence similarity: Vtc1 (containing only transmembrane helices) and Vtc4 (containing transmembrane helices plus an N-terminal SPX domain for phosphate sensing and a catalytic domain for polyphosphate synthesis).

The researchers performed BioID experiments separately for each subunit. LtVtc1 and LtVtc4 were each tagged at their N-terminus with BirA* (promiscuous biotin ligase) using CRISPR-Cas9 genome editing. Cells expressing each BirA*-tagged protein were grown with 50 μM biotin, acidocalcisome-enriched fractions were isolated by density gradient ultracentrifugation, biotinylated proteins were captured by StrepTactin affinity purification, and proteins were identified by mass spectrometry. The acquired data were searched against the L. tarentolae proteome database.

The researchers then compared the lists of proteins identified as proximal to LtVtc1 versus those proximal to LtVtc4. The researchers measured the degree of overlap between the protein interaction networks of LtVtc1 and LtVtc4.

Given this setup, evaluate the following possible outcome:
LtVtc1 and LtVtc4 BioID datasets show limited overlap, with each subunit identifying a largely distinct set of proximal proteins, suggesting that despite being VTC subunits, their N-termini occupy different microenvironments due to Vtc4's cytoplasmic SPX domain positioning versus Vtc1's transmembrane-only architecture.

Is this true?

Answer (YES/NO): NO